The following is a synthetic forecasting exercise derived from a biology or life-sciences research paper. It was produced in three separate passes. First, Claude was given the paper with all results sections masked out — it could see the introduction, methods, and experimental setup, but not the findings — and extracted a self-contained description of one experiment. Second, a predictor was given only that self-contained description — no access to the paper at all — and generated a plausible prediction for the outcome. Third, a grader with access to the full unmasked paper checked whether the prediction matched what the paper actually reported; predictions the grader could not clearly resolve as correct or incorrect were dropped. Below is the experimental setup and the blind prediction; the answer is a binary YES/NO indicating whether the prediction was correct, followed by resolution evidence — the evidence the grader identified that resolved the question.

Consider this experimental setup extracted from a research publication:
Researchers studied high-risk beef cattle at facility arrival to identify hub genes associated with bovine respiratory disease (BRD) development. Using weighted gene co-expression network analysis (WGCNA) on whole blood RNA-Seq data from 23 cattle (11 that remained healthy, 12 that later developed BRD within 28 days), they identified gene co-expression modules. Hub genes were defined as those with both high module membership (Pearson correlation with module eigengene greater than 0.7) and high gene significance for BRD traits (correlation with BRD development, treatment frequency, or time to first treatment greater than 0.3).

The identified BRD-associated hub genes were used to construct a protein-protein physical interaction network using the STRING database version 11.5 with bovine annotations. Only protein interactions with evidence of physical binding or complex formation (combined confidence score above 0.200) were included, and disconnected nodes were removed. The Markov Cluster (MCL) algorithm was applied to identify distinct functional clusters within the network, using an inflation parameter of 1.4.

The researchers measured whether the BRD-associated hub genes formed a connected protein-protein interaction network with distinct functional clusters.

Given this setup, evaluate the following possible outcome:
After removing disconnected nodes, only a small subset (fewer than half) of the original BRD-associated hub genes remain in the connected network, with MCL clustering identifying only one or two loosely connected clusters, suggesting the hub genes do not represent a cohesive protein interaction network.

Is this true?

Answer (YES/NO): NO